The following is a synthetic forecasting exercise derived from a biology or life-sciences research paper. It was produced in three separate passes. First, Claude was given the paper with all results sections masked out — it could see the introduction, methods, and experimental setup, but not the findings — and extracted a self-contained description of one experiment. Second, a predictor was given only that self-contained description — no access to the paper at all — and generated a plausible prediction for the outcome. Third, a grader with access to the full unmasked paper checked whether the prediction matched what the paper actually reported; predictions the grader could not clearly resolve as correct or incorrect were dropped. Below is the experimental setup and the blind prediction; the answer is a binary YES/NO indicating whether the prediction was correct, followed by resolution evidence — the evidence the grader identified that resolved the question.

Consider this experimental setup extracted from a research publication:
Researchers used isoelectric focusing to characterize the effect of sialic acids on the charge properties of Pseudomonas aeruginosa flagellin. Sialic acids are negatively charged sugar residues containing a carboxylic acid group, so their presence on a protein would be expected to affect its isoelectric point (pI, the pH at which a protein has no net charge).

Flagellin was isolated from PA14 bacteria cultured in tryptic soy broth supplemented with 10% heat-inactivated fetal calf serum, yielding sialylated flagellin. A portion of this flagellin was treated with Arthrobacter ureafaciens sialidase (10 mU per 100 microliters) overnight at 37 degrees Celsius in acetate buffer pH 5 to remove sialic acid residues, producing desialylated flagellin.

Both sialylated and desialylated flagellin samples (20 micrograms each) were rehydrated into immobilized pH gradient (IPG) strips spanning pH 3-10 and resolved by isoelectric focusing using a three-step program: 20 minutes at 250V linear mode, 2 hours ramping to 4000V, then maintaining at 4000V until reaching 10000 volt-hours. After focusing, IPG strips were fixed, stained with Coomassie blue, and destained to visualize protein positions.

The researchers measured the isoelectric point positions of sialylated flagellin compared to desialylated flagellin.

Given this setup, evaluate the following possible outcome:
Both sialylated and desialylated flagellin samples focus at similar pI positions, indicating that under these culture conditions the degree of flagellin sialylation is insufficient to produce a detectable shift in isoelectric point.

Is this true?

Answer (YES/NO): NO